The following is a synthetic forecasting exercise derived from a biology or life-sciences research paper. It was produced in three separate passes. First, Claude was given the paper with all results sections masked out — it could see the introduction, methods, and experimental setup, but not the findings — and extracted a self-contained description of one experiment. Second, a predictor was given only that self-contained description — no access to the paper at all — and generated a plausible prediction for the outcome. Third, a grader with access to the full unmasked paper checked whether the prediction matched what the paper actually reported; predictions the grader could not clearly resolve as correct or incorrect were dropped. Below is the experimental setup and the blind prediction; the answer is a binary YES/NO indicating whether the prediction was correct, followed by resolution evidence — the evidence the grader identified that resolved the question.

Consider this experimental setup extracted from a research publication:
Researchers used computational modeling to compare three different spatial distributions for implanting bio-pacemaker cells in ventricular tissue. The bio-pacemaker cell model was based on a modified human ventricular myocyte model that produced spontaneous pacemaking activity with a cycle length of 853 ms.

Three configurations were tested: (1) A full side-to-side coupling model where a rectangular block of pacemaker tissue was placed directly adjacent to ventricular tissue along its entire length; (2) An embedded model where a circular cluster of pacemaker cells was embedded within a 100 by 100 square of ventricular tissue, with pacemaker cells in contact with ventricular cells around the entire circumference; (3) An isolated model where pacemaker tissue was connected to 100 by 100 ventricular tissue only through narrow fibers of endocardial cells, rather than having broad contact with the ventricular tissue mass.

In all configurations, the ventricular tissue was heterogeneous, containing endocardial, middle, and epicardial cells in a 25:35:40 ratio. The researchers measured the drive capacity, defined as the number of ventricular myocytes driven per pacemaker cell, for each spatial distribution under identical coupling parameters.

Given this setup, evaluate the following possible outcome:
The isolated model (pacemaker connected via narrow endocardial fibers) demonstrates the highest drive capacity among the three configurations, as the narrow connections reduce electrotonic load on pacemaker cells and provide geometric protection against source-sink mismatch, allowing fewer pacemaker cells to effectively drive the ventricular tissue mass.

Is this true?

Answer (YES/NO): YES